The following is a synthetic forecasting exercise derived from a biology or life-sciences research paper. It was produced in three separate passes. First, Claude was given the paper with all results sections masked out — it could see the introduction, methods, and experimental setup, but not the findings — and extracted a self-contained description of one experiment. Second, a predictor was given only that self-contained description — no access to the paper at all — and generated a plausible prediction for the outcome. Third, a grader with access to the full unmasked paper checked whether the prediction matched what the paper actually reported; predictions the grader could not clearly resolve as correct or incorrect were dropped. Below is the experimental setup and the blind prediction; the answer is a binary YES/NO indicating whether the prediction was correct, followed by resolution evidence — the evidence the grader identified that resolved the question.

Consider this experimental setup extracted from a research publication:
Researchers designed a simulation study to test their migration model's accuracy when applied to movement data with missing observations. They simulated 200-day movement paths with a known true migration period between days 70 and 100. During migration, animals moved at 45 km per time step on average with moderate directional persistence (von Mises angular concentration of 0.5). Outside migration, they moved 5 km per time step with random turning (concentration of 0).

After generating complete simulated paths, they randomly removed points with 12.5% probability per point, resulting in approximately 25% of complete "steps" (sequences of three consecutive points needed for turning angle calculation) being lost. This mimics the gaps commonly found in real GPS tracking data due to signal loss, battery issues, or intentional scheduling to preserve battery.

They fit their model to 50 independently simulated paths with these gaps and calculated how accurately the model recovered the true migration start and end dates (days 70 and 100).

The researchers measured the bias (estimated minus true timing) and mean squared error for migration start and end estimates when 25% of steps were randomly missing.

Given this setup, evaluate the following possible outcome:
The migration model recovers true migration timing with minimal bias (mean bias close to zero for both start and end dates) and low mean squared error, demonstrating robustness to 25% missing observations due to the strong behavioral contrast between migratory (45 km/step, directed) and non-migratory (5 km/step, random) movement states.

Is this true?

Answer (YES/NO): YES